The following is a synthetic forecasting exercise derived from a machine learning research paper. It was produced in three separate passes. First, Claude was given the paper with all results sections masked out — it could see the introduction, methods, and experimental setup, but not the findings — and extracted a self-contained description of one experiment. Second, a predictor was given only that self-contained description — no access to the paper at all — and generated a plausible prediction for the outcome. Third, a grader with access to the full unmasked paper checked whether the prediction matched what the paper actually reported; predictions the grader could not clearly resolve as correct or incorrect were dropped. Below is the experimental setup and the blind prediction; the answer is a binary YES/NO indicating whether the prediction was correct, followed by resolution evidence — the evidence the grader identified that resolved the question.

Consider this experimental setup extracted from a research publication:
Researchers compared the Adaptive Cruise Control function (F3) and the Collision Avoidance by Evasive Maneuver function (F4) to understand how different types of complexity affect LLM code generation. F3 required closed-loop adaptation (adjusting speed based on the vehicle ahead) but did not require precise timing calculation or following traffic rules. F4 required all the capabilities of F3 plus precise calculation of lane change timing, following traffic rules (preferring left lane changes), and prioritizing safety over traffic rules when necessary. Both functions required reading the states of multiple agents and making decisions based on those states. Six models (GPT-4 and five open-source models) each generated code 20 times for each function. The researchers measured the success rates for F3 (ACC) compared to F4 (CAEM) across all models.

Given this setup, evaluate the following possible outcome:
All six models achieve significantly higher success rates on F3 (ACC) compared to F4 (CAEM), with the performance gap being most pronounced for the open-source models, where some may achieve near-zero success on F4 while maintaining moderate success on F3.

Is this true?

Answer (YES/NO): NO